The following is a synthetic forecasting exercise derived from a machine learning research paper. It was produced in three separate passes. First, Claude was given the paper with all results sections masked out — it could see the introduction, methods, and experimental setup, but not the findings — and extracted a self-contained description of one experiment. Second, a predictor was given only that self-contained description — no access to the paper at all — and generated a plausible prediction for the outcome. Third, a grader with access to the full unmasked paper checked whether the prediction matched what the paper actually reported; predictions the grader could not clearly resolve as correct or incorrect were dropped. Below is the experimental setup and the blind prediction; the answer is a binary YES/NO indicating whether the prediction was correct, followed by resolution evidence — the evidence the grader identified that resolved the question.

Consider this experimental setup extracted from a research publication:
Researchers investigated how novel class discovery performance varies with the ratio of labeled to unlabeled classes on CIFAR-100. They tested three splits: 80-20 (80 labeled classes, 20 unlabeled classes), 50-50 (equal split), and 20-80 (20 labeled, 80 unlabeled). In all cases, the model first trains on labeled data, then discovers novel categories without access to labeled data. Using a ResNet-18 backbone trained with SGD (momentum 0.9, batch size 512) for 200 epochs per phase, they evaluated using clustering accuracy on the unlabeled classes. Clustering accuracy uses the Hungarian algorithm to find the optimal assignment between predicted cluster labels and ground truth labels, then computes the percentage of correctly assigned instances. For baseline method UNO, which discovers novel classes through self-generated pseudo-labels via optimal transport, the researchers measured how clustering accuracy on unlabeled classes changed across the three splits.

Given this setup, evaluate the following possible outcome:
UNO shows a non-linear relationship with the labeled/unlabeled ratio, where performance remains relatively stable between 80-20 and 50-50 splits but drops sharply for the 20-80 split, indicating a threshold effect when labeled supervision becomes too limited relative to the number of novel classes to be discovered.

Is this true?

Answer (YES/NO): NO